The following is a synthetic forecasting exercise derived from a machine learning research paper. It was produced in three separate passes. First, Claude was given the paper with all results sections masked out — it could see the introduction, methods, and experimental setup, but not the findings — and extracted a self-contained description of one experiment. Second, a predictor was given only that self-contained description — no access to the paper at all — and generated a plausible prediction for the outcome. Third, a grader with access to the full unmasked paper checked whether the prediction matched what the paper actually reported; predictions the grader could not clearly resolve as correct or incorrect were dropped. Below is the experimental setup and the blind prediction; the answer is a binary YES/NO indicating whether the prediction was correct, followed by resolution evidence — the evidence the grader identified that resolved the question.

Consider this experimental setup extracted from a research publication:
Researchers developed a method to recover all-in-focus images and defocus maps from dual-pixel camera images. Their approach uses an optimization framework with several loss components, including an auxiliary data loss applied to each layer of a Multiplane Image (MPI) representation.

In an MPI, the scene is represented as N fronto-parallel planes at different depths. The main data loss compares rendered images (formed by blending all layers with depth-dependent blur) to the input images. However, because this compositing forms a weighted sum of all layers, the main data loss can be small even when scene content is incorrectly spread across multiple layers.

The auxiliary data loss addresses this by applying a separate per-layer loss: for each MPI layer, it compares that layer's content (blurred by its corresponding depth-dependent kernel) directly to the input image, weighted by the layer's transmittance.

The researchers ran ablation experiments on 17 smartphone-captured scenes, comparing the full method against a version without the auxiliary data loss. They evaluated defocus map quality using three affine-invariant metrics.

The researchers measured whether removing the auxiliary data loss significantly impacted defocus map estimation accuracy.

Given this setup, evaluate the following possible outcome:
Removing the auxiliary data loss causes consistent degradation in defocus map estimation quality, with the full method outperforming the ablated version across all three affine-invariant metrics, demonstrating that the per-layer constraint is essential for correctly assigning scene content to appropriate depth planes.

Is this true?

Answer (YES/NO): YES